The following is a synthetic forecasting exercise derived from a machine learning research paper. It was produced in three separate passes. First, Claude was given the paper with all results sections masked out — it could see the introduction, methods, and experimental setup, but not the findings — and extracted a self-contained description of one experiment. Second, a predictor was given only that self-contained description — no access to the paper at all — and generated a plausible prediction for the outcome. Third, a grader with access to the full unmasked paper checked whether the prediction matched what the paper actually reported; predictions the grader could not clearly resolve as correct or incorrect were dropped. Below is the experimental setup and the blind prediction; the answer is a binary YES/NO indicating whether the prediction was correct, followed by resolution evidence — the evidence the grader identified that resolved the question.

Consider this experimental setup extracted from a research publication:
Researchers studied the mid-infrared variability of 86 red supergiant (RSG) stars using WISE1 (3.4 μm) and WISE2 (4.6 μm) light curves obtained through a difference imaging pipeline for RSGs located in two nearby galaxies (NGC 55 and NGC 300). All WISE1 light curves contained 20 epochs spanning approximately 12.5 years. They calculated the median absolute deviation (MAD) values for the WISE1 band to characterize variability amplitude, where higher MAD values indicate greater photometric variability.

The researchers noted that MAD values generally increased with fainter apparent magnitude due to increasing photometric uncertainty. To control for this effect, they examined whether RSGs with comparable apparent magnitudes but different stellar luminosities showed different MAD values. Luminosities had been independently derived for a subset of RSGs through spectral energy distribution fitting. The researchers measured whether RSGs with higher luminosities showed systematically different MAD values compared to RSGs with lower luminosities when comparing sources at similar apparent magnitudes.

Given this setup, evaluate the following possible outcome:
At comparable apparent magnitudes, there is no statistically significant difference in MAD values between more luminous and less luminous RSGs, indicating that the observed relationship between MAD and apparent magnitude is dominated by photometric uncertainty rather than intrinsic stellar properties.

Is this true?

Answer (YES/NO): NO